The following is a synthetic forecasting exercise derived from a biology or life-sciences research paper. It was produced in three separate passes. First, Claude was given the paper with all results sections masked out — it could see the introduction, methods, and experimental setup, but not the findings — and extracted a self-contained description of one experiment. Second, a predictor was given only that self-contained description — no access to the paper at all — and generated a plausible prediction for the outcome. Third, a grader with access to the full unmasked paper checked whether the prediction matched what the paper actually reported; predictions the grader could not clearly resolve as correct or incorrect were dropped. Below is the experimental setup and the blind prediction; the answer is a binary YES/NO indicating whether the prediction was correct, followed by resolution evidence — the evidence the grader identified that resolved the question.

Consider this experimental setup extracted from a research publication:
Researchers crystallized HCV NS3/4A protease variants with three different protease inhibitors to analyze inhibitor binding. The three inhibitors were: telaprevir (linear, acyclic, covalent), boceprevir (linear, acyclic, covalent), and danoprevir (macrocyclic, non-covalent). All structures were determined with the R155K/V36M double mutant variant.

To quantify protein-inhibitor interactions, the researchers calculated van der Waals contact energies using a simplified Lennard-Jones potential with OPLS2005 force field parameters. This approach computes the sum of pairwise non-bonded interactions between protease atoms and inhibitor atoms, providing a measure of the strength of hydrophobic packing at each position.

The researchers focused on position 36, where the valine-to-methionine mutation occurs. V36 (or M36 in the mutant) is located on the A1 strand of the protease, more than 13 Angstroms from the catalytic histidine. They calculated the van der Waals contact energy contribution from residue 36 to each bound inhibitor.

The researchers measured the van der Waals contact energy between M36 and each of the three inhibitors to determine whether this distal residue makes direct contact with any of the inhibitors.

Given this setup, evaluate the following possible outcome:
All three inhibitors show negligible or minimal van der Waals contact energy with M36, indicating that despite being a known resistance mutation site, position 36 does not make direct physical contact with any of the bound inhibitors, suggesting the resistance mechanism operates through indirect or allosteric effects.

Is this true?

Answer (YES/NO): YES